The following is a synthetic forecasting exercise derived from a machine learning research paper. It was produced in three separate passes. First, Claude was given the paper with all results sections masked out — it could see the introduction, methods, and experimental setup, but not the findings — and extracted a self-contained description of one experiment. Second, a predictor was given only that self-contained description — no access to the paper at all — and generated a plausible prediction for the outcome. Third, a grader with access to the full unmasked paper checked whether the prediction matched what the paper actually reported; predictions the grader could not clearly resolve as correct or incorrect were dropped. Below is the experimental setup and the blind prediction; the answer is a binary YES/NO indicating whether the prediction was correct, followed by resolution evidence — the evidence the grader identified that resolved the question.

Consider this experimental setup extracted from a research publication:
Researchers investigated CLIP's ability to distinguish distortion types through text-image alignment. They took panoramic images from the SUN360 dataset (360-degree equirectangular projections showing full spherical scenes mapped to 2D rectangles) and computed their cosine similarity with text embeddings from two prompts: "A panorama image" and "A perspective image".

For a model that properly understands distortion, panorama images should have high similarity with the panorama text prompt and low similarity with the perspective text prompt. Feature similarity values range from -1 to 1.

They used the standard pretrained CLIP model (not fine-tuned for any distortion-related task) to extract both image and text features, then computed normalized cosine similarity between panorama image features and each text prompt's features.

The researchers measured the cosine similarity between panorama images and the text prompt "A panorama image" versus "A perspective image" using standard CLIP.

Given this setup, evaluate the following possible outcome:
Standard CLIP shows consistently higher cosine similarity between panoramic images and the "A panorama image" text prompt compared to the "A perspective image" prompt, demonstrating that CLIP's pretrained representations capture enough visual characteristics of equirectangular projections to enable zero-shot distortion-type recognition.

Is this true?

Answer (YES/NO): NO